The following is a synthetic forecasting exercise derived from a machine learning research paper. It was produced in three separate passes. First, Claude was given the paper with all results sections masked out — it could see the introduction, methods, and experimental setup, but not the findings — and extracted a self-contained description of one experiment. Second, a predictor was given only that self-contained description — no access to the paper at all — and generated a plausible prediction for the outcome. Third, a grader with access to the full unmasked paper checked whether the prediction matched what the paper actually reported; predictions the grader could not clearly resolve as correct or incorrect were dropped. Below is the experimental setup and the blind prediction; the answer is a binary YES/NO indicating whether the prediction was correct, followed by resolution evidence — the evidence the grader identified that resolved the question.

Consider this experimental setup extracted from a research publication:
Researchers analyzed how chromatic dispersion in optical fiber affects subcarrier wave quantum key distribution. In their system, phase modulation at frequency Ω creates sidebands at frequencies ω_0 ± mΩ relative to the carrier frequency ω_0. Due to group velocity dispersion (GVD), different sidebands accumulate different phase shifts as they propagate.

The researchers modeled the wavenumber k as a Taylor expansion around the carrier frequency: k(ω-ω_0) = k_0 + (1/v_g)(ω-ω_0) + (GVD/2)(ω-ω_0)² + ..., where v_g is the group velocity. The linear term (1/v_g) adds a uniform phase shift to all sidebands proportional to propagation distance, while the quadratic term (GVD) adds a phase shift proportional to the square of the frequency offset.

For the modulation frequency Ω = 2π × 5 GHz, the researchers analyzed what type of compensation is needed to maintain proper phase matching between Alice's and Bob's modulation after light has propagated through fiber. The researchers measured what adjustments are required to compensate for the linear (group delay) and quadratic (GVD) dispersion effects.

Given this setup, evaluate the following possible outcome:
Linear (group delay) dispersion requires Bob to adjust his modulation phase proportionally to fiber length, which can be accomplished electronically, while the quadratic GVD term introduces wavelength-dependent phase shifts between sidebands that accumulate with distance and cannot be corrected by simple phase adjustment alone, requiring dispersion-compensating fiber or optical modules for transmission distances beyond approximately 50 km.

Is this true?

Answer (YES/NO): NO